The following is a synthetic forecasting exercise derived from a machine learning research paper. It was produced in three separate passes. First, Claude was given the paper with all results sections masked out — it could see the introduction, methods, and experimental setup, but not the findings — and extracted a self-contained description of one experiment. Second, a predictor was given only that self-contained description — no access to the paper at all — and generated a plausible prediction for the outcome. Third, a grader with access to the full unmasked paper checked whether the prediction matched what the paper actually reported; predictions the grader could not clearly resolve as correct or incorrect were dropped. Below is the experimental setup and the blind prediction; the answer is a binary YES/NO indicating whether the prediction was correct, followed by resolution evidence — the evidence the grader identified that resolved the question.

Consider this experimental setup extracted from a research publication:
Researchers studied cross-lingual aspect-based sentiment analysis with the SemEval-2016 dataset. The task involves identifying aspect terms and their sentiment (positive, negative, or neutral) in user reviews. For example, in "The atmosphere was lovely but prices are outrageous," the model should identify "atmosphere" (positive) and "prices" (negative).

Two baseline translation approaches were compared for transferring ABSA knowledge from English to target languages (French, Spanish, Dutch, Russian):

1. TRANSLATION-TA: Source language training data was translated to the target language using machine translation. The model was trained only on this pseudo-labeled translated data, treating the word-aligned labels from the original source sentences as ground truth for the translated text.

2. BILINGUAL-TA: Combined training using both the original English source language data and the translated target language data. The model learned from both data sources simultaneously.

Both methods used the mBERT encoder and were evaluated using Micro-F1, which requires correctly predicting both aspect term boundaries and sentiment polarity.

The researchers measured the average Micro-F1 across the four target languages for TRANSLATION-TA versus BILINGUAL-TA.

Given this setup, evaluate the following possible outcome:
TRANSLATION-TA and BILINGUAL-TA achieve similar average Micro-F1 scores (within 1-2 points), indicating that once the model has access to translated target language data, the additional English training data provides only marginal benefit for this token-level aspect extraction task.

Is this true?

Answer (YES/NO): YES